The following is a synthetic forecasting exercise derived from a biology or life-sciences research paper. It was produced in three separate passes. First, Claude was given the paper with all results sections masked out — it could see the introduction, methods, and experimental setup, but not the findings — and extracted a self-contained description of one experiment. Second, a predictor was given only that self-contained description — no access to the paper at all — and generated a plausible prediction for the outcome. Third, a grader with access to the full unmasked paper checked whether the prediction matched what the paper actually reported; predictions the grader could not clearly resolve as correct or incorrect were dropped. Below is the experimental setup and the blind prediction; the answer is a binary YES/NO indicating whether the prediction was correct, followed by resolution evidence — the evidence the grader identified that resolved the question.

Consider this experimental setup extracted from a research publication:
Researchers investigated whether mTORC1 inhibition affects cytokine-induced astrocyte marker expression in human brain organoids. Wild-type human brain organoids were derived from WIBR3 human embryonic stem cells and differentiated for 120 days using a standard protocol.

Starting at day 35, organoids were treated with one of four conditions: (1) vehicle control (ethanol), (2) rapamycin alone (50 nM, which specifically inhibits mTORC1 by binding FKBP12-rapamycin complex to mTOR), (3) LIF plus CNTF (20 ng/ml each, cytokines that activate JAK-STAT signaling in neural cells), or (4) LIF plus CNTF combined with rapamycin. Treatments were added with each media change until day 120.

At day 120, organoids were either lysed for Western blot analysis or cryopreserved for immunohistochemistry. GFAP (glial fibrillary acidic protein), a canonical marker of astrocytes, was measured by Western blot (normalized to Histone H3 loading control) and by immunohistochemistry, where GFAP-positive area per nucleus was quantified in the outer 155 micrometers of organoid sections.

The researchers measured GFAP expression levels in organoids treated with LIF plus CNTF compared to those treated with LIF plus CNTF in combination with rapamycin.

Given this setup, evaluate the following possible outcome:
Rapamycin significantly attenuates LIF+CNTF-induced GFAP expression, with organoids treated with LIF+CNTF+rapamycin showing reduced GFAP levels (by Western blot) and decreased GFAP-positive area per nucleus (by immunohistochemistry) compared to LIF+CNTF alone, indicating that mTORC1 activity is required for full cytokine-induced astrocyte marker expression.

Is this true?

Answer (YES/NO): NO